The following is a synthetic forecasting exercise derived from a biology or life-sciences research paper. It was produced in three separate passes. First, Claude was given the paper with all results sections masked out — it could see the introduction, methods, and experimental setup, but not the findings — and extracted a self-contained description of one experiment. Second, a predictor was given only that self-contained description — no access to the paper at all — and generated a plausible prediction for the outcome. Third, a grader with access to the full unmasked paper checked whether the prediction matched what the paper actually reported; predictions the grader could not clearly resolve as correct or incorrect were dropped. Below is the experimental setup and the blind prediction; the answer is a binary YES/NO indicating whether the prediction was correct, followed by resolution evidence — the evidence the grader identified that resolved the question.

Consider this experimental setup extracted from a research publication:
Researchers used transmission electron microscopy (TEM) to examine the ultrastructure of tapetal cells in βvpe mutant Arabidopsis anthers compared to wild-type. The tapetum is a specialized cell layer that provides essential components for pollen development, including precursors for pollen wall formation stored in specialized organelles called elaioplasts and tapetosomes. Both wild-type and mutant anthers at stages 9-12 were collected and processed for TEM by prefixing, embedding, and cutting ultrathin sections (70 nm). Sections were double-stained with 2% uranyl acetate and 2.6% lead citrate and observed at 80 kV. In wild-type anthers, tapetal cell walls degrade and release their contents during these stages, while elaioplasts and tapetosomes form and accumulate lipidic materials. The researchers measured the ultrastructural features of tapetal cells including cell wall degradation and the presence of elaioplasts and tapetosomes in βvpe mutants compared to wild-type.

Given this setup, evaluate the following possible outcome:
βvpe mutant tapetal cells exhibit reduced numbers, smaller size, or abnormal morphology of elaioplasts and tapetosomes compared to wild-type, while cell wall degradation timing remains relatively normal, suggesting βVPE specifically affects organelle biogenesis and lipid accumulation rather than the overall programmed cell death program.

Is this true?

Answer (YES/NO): NO